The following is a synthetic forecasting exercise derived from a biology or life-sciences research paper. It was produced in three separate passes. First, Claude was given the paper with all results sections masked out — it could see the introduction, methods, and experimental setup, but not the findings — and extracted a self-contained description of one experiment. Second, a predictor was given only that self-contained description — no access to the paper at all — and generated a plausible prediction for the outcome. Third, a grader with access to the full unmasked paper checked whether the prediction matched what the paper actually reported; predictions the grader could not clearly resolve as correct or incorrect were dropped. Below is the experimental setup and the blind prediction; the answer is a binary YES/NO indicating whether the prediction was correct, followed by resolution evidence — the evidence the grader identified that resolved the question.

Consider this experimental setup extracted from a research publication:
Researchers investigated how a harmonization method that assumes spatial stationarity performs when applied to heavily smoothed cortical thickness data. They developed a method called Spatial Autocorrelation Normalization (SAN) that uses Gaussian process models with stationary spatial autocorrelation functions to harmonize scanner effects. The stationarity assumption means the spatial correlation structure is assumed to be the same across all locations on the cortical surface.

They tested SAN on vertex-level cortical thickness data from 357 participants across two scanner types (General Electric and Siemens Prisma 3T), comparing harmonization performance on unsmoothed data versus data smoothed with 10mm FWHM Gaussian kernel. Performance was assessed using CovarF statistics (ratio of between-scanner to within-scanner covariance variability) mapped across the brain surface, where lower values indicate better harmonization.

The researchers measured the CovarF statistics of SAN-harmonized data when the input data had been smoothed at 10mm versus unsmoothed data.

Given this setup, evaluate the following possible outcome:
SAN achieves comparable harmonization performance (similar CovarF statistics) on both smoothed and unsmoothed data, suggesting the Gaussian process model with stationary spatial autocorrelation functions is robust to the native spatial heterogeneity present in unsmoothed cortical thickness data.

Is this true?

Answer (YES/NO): NO